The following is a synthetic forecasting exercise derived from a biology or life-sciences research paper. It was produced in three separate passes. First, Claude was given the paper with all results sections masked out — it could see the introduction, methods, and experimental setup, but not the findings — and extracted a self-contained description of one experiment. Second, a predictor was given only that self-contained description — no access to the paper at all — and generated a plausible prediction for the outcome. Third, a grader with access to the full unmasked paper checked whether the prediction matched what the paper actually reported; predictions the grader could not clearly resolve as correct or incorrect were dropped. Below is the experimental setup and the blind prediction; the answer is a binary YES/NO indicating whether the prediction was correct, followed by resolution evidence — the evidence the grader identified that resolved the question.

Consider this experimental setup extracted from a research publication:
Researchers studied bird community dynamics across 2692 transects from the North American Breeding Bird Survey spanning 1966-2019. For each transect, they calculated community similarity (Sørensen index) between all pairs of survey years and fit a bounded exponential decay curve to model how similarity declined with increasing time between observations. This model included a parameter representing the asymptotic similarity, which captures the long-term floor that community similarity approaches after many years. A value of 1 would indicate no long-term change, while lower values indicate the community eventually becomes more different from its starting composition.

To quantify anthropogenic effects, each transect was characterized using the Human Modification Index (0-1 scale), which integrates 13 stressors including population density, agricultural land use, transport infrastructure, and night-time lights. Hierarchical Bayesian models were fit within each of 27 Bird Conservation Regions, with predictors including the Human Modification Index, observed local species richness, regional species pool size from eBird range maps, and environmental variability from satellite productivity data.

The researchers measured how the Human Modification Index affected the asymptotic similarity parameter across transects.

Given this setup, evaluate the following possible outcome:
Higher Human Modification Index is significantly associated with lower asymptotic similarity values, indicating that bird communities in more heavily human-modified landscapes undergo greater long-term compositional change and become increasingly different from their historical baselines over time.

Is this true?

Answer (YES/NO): YES